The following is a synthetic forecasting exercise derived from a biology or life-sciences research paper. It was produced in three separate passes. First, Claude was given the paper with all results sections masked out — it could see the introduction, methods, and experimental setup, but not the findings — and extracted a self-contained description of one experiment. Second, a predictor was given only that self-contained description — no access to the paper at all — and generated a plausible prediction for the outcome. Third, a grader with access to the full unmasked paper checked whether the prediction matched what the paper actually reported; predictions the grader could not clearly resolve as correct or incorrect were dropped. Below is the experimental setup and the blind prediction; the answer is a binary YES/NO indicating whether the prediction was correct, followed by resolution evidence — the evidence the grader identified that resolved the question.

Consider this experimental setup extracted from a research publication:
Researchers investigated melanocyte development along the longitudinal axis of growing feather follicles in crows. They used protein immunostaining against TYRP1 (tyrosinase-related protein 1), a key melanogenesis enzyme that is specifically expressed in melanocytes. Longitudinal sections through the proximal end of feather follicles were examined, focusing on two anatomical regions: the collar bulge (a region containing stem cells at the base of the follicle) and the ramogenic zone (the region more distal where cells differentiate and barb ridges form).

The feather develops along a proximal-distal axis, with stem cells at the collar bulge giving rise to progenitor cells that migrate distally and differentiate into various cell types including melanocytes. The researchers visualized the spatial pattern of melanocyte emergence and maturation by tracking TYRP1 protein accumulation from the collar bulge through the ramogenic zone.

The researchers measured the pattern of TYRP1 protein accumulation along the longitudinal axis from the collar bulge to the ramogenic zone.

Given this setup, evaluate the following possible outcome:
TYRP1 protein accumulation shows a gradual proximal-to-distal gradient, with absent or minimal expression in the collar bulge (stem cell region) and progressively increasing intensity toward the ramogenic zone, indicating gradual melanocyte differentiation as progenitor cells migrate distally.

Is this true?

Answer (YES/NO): YES